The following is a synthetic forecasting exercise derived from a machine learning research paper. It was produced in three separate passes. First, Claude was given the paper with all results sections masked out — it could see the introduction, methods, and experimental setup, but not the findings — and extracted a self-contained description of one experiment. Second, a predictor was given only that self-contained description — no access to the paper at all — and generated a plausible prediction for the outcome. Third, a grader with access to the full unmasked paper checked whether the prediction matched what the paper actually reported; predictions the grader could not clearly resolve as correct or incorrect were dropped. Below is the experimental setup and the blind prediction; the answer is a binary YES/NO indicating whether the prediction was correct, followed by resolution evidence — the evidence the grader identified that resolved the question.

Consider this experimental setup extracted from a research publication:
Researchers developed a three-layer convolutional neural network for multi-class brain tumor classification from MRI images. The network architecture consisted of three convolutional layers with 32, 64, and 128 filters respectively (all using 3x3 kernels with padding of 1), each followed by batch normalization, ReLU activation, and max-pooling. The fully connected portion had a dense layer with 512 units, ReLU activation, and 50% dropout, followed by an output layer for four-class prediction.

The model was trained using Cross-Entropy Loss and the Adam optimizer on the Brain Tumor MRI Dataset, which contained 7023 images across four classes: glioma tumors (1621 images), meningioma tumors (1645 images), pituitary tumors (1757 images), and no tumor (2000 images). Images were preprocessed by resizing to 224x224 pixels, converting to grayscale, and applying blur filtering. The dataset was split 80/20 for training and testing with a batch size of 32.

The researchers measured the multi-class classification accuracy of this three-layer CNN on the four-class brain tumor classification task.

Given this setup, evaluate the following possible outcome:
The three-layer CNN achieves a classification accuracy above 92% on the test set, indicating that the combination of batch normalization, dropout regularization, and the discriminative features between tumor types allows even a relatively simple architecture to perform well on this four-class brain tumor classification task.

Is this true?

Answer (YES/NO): YES